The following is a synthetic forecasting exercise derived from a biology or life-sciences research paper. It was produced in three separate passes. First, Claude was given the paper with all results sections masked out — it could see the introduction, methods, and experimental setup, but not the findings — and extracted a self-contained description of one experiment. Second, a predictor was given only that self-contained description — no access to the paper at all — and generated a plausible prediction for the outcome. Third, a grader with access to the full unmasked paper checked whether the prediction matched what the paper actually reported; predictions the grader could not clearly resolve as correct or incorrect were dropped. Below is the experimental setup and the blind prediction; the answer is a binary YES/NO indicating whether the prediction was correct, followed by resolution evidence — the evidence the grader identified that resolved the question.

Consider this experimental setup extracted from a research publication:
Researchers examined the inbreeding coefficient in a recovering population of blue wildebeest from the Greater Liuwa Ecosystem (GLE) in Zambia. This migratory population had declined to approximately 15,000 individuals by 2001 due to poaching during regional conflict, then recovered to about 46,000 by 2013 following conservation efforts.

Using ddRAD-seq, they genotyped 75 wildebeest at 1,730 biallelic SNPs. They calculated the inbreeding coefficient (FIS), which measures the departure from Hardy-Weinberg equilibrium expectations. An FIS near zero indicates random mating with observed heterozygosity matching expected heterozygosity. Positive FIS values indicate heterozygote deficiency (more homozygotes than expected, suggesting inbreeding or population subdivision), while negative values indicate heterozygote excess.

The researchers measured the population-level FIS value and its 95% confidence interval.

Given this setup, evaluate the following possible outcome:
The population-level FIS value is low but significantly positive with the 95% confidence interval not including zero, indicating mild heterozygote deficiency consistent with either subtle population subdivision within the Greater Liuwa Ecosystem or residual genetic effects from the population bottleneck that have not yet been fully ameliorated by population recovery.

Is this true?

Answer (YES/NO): NO